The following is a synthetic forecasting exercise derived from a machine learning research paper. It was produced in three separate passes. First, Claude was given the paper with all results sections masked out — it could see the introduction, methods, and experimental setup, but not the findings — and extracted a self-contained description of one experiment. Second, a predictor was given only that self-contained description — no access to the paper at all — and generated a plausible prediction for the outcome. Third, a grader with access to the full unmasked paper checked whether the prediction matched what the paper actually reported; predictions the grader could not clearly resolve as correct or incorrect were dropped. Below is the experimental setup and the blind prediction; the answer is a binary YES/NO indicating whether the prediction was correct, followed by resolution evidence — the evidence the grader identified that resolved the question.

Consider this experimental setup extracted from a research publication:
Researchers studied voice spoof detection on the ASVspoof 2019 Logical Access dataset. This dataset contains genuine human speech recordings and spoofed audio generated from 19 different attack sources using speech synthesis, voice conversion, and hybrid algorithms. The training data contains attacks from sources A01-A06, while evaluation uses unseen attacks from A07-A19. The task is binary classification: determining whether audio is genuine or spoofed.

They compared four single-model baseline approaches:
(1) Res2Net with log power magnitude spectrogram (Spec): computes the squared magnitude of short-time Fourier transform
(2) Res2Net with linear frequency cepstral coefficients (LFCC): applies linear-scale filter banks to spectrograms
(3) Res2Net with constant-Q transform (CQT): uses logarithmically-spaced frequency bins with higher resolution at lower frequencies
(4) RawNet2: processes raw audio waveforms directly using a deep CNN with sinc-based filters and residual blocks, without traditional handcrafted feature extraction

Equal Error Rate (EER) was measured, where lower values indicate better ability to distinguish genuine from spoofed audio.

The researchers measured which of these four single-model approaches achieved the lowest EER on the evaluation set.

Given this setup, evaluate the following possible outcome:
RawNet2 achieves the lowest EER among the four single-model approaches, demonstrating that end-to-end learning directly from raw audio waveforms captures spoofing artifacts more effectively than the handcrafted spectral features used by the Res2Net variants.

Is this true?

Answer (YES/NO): NO